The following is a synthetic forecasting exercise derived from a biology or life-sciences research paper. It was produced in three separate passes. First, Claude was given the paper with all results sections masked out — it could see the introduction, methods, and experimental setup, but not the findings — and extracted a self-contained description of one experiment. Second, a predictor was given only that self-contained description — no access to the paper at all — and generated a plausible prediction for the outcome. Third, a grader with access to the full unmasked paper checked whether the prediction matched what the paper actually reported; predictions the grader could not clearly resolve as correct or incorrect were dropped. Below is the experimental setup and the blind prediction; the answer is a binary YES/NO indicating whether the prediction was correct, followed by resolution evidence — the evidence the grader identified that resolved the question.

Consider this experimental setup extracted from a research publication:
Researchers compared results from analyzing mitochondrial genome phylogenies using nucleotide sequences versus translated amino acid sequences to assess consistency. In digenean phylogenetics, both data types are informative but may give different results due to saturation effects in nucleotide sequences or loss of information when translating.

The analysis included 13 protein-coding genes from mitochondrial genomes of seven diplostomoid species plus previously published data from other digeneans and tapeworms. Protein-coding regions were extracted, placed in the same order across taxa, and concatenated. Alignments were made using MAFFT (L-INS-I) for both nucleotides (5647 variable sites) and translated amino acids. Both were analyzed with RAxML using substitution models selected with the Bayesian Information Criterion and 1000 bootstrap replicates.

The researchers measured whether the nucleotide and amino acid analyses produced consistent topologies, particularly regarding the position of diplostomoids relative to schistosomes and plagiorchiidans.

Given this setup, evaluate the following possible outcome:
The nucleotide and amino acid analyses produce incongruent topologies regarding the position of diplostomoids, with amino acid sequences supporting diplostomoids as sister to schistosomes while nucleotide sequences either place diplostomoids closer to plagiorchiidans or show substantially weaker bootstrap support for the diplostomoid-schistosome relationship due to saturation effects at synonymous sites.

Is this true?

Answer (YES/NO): NO